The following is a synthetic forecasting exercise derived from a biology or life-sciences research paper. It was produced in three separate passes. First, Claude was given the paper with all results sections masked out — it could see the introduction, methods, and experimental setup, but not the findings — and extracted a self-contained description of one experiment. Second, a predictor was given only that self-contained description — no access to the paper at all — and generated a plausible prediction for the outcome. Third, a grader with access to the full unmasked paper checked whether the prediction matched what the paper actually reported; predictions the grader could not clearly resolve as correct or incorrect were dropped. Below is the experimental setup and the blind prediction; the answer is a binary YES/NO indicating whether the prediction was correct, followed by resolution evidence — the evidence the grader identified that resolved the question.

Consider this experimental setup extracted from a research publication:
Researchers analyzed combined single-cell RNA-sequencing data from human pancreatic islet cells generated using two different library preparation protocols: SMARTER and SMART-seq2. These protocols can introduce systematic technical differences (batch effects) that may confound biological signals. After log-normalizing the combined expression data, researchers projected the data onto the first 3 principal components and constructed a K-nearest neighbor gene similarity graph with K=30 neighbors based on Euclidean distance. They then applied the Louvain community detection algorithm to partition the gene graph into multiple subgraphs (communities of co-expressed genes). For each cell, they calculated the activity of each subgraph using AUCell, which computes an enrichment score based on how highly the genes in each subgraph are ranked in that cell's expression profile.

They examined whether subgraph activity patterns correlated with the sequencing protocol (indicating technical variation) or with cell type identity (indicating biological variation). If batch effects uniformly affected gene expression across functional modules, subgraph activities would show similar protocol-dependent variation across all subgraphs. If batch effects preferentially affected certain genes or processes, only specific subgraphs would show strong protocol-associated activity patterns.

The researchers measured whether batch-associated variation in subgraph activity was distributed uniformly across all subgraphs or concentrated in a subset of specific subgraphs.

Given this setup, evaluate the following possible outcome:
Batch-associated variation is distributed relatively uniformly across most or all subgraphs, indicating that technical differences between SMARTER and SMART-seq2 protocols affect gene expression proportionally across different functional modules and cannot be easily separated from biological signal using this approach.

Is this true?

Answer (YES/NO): NO